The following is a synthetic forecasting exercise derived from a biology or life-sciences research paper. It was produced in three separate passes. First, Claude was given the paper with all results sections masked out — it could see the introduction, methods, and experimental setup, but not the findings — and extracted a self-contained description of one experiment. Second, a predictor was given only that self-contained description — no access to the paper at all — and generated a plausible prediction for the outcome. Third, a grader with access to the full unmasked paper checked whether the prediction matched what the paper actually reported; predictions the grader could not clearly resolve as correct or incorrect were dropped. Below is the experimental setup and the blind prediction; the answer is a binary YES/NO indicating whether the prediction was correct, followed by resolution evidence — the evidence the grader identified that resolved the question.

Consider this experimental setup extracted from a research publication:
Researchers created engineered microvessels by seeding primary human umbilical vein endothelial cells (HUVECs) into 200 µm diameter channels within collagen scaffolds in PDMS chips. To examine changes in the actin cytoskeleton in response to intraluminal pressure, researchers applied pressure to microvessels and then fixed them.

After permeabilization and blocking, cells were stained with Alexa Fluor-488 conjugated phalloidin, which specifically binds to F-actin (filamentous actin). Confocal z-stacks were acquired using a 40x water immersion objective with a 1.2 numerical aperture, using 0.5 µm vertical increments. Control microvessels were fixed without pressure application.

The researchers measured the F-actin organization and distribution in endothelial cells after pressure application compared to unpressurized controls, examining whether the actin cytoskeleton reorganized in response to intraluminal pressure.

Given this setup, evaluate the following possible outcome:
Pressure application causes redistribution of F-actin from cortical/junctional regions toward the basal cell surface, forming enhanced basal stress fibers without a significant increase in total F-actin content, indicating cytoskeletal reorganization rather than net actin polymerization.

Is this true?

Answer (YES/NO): NO